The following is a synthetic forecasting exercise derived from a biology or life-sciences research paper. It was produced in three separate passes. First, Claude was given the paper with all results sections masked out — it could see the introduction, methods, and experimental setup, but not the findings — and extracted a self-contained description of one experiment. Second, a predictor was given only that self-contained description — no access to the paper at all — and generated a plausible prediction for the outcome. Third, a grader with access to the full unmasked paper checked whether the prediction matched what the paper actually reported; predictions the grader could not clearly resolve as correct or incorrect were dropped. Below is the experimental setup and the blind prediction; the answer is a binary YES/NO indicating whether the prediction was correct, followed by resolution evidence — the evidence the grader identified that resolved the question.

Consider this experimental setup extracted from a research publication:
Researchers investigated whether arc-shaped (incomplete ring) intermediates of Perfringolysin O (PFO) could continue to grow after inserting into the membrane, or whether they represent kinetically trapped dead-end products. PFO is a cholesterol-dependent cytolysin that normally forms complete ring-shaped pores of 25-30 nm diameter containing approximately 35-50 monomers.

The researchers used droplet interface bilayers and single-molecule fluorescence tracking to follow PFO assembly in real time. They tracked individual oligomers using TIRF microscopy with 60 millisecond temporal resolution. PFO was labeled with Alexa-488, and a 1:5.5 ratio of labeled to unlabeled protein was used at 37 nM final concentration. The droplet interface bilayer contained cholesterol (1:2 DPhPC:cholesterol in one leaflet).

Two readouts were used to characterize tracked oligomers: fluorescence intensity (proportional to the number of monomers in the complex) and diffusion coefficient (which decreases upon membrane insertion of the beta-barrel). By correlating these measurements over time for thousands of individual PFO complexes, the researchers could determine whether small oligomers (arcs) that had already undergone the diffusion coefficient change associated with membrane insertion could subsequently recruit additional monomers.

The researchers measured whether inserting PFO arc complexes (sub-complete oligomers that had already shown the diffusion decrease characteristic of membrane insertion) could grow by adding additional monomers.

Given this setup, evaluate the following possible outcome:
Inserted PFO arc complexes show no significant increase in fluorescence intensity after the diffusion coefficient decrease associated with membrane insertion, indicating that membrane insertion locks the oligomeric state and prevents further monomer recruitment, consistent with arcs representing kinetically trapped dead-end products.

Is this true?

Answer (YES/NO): NO